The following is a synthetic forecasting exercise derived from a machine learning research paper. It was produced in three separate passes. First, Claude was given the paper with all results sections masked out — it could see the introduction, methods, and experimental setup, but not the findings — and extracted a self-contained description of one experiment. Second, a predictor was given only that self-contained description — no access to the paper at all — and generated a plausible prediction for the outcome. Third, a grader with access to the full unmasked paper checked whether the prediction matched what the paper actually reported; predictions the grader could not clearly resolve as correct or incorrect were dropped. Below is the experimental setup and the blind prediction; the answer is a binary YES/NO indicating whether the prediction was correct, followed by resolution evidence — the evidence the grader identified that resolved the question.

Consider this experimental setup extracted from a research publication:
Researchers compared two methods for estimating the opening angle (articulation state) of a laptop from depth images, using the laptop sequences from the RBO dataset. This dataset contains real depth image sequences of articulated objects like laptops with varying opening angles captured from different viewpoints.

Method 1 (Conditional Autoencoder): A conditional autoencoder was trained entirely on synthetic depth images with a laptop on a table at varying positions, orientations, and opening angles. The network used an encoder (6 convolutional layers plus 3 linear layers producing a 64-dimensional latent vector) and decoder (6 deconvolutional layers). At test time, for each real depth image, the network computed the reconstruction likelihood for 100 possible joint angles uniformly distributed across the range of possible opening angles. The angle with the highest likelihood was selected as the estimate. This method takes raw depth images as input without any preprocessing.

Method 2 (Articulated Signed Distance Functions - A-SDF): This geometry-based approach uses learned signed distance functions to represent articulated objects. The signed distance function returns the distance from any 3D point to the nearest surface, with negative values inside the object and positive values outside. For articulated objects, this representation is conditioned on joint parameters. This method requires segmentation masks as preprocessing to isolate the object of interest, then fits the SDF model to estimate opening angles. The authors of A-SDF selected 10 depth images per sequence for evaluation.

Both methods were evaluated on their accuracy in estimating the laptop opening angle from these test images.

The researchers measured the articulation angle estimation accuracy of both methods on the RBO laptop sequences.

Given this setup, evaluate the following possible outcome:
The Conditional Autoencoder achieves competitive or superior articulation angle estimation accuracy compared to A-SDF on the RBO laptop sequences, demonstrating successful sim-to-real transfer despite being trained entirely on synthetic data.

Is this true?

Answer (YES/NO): NO